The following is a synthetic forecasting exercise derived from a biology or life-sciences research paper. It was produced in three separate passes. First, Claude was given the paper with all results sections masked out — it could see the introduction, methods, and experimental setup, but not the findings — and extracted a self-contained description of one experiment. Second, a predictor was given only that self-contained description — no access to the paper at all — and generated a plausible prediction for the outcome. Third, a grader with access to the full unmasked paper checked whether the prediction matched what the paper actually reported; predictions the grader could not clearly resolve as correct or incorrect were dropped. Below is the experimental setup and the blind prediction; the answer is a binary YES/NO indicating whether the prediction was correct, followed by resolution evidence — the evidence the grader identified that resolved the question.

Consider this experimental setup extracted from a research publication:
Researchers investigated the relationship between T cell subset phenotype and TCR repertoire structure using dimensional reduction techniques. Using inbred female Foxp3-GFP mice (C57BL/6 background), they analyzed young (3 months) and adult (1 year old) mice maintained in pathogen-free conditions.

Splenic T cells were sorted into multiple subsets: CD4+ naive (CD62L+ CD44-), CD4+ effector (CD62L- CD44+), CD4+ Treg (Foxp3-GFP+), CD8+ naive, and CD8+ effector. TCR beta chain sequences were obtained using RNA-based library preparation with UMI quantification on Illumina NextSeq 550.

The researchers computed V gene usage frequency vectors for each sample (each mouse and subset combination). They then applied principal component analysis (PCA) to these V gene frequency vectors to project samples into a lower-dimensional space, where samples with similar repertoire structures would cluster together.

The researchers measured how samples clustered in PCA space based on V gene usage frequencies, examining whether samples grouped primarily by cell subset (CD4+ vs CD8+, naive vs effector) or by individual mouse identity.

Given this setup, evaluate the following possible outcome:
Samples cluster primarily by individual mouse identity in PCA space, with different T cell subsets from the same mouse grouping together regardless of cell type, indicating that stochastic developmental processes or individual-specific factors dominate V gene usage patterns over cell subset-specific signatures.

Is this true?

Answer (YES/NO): NO